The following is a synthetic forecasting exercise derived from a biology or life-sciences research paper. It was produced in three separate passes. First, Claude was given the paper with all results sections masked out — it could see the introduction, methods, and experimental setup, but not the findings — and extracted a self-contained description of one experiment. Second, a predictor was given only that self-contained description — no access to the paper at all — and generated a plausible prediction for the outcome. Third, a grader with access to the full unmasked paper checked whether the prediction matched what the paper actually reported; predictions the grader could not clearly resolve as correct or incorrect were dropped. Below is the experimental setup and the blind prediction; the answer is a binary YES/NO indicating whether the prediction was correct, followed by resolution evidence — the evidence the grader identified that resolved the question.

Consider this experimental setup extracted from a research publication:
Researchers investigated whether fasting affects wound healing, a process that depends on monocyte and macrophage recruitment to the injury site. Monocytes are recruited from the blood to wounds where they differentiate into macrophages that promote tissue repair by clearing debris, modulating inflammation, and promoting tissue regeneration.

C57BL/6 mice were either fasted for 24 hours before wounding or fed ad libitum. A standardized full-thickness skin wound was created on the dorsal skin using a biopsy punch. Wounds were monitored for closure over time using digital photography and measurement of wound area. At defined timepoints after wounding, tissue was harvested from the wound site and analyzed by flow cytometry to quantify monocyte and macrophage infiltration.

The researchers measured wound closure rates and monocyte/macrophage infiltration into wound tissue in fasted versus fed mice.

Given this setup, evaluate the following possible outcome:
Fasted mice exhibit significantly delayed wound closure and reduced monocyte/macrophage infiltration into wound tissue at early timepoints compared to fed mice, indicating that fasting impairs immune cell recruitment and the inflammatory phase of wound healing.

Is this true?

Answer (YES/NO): NO